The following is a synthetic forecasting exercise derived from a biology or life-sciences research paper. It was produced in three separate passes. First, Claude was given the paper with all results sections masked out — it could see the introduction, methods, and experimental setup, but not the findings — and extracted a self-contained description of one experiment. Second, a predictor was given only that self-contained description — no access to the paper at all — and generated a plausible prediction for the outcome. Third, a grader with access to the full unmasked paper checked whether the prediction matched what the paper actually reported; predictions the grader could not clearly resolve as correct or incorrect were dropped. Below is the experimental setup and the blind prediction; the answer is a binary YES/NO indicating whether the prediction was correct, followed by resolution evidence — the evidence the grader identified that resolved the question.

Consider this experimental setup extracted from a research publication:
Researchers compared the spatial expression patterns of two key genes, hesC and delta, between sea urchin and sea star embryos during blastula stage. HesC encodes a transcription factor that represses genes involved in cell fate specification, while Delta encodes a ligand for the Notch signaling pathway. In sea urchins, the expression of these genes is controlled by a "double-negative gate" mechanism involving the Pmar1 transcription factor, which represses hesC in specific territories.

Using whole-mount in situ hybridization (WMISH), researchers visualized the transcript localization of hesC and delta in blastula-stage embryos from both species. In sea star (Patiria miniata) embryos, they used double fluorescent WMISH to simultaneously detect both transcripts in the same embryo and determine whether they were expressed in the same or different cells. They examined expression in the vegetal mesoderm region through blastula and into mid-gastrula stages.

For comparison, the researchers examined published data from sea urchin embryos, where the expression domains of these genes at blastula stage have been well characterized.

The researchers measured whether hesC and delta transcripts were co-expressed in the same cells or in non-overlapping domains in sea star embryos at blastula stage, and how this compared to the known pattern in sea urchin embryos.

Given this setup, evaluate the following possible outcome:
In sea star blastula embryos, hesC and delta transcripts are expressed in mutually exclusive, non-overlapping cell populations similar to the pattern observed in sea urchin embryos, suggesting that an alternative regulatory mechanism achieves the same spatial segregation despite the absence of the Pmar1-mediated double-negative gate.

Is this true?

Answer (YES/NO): NO